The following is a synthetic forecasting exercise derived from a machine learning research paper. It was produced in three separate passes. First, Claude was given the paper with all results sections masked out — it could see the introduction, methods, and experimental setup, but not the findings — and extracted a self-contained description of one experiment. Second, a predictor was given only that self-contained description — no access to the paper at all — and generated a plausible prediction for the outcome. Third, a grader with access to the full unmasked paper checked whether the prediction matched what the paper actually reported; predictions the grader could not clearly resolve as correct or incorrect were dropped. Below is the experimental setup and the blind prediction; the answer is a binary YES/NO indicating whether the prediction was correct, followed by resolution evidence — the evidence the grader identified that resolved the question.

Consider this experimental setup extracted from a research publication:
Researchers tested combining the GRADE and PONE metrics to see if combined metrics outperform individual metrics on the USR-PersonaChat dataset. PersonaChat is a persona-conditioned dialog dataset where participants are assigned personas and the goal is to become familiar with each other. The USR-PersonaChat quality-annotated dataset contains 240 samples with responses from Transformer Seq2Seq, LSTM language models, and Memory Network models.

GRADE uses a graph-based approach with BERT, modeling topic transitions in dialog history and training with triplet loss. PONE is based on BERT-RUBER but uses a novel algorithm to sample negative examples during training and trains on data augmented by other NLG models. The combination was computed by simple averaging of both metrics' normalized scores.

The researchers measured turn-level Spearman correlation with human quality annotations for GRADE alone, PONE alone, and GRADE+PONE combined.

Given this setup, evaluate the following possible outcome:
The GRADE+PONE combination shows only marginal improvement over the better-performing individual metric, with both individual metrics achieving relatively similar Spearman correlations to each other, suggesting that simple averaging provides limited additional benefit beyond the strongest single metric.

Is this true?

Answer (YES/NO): NO